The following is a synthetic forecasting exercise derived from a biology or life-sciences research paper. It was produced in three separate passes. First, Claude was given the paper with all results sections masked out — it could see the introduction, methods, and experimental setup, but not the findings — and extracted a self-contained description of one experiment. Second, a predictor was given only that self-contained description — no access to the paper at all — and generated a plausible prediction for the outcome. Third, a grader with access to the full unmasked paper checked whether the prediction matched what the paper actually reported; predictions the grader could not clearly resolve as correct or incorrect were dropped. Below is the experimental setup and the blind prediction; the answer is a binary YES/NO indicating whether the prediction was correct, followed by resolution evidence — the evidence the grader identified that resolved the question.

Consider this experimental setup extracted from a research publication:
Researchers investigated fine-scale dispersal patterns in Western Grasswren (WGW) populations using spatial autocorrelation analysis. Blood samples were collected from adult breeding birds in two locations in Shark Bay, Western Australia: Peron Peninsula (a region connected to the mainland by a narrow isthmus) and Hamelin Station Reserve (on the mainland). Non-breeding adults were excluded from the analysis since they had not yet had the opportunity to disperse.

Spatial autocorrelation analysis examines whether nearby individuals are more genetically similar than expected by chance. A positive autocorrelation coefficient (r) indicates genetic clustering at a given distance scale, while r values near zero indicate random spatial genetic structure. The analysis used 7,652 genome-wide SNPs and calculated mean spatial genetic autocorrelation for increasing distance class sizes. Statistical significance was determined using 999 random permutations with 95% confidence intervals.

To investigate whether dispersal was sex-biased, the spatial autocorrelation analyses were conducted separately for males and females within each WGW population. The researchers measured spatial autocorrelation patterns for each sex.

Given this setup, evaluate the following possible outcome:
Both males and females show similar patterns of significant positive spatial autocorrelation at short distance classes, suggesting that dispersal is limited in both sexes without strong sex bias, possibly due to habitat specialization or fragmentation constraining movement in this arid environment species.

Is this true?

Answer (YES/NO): NO